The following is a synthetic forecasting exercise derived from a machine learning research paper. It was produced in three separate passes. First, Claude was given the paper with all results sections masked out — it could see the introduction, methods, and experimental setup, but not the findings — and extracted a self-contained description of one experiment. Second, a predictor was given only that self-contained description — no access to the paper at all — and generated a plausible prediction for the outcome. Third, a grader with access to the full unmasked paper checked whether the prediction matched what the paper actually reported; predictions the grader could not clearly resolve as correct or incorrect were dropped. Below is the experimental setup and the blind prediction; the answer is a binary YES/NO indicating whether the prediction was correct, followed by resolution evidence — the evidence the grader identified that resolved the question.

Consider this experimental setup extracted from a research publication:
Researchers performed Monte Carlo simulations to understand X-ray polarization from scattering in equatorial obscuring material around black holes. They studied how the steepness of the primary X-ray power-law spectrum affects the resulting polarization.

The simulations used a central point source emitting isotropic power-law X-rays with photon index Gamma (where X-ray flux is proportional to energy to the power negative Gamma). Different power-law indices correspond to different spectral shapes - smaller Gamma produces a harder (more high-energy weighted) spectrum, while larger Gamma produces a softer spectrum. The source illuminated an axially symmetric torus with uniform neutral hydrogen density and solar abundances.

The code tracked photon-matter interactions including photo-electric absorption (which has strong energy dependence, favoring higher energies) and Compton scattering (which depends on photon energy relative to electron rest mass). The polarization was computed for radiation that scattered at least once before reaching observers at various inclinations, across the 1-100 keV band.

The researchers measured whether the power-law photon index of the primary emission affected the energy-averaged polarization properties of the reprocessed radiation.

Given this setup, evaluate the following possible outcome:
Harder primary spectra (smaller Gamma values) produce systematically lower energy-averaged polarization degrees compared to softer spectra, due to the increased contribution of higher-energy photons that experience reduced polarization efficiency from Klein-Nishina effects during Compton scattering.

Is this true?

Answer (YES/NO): NO